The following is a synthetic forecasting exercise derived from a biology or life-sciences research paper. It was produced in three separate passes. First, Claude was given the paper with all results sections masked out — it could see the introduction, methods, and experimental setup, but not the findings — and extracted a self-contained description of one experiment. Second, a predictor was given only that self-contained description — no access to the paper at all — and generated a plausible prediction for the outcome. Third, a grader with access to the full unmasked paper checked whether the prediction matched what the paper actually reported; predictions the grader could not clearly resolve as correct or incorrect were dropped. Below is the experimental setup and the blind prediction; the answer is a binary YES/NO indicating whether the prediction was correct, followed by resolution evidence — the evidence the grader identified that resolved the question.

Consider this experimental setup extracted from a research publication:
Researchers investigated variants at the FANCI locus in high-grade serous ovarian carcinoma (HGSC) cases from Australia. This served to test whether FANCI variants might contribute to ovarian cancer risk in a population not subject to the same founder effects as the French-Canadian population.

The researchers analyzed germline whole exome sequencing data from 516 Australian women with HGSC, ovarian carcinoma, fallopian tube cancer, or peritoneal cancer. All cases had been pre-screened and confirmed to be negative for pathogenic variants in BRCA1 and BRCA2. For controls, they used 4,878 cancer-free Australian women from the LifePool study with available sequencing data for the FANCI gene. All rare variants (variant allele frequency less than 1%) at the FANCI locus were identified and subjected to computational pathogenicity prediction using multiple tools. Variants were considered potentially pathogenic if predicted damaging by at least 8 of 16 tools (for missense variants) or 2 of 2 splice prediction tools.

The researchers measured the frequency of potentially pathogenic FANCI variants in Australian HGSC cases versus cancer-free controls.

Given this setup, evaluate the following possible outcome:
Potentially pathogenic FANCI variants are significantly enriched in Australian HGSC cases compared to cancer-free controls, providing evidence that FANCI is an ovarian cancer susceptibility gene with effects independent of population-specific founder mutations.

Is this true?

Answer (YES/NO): NO